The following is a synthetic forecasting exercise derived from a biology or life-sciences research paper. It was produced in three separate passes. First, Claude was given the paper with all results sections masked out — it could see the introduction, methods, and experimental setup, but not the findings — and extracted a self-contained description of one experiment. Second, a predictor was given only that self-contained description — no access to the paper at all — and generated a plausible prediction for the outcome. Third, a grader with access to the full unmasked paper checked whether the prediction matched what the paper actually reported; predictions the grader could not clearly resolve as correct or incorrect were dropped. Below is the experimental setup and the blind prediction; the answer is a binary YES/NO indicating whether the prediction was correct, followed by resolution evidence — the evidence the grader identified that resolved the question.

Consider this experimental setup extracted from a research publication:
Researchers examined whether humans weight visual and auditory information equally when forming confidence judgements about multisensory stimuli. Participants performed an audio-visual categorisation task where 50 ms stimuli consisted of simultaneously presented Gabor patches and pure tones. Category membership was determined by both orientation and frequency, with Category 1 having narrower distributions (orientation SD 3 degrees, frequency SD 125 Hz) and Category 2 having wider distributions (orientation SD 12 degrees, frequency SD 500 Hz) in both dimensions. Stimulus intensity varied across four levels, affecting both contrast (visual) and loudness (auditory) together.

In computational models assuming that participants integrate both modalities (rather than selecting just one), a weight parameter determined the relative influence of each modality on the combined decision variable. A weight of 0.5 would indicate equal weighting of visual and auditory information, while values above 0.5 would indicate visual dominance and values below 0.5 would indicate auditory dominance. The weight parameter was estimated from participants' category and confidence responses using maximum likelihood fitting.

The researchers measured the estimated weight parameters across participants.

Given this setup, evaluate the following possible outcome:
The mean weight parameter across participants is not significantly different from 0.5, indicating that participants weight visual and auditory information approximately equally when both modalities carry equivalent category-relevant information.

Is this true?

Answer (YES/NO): NO